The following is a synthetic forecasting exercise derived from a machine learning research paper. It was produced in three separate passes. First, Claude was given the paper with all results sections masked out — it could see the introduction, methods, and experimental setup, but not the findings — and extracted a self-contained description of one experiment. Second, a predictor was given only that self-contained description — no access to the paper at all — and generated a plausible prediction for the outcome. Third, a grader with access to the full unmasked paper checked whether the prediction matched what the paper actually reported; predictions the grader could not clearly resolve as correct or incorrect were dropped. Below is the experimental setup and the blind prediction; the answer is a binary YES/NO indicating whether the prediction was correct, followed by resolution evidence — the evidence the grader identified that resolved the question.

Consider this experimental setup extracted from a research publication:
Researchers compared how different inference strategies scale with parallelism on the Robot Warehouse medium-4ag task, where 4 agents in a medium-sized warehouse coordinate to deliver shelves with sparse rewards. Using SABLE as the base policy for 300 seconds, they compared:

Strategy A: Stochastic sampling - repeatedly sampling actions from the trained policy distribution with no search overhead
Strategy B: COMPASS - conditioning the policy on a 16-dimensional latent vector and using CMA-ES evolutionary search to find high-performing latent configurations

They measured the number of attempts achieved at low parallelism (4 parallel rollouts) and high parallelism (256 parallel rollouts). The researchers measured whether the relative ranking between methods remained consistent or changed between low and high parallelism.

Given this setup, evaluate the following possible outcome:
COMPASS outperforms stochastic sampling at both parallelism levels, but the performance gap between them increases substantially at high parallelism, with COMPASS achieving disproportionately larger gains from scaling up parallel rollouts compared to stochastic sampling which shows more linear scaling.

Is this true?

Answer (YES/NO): YES